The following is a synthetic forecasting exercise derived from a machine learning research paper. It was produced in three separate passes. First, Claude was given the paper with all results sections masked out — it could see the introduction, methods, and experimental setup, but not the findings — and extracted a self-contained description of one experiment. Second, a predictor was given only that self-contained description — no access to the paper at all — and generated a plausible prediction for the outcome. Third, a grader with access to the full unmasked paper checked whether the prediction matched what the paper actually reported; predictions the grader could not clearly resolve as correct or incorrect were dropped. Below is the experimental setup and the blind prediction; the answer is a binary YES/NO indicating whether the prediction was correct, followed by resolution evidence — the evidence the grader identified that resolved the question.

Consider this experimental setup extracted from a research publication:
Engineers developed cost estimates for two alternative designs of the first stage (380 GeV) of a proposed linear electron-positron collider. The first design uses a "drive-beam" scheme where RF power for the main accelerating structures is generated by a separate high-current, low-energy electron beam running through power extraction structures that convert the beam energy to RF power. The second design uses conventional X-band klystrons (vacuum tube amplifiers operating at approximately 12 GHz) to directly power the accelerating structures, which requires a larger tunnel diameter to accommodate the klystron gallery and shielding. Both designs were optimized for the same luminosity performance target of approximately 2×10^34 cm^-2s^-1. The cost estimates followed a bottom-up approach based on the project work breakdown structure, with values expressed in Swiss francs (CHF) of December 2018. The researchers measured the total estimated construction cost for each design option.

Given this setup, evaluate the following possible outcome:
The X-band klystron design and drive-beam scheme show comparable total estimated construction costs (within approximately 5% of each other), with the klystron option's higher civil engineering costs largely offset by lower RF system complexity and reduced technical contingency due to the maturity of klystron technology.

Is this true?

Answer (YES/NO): NO